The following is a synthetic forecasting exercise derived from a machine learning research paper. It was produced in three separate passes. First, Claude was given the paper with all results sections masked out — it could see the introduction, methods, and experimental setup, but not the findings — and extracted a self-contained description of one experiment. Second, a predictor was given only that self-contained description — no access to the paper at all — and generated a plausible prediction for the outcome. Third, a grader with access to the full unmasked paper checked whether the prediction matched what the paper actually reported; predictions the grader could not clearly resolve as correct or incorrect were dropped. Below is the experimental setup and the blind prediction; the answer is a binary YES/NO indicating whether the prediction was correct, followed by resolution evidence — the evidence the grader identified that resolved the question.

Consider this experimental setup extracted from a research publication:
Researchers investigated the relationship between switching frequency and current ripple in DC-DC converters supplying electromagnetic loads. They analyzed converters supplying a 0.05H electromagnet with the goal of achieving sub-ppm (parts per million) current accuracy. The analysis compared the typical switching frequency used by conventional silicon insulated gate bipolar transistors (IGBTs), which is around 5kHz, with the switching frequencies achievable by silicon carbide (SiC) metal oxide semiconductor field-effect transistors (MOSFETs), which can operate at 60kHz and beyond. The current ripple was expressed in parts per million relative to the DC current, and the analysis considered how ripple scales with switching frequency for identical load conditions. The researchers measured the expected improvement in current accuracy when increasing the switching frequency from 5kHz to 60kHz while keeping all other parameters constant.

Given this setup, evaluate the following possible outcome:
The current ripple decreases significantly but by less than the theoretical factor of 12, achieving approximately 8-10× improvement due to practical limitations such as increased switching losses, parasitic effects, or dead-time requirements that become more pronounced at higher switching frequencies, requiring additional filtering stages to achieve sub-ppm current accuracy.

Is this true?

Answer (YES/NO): NO